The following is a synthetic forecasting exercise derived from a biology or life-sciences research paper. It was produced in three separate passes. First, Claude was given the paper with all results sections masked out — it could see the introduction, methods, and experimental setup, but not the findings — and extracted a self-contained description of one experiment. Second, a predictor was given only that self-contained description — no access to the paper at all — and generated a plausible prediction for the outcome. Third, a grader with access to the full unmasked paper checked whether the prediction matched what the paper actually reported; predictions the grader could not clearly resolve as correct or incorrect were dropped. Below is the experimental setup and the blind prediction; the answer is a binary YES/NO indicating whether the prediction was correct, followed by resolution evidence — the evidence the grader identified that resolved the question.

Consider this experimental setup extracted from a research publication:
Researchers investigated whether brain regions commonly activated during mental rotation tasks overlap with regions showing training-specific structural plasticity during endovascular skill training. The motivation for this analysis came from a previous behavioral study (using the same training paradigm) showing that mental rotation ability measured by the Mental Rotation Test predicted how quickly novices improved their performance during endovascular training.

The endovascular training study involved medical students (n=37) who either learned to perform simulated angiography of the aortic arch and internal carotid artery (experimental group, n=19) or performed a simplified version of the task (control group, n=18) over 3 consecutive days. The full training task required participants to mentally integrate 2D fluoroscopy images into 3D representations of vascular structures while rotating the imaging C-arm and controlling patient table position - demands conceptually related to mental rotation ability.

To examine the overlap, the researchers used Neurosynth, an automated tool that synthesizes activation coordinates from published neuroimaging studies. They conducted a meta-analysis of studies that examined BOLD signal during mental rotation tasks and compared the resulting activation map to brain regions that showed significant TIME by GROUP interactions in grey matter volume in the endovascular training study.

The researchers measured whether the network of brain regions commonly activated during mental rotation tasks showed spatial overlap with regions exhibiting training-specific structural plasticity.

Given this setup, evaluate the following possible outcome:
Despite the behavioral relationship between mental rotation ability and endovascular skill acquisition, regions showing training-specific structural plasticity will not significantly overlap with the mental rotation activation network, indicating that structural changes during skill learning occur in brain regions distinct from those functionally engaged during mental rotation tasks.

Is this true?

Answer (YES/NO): NO